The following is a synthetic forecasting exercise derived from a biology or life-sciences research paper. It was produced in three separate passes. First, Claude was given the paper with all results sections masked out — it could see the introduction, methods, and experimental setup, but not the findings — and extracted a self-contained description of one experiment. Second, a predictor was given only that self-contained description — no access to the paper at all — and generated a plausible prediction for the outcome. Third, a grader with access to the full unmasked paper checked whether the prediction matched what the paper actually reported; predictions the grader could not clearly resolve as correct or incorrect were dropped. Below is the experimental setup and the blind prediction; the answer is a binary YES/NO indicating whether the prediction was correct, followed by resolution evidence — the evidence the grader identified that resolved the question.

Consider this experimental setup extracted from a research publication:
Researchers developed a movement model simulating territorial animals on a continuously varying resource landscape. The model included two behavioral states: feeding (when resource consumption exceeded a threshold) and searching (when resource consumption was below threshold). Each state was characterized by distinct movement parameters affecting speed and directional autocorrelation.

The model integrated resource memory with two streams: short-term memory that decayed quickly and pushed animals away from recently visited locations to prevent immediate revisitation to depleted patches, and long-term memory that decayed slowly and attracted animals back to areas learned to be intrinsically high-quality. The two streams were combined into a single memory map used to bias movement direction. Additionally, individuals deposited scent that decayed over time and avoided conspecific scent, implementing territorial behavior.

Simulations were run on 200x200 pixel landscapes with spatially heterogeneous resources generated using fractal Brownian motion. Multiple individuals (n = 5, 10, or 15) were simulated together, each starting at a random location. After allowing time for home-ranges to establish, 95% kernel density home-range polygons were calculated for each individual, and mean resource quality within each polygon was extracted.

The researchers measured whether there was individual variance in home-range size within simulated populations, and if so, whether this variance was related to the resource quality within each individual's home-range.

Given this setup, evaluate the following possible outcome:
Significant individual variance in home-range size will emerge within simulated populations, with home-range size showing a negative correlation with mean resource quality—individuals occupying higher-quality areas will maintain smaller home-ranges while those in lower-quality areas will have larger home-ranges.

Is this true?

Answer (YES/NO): YES